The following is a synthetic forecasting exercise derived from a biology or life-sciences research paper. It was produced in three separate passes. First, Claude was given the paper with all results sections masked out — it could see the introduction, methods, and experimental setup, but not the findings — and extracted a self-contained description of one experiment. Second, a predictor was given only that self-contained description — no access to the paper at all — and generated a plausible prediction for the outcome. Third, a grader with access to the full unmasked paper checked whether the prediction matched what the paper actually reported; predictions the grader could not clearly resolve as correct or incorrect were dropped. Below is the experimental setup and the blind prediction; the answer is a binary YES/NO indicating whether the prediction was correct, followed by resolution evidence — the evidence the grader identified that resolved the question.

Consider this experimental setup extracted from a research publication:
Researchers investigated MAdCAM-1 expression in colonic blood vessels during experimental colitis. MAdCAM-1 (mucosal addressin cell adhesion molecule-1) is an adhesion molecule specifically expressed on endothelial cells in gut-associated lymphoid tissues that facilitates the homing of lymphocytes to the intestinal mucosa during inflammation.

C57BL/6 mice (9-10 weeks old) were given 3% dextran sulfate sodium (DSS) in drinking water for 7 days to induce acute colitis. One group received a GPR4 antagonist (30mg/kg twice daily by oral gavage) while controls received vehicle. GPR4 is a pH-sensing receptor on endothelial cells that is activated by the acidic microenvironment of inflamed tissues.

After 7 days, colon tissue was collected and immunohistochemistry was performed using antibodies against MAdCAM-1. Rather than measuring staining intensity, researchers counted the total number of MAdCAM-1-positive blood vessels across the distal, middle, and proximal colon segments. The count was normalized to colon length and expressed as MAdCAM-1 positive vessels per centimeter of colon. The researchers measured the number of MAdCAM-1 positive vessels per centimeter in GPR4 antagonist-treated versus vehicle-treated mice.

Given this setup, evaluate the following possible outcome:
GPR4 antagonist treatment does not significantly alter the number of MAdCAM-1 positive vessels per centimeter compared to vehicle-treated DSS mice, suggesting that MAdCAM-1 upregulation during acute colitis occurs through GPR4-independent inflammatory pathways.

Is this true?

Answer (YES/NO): NO